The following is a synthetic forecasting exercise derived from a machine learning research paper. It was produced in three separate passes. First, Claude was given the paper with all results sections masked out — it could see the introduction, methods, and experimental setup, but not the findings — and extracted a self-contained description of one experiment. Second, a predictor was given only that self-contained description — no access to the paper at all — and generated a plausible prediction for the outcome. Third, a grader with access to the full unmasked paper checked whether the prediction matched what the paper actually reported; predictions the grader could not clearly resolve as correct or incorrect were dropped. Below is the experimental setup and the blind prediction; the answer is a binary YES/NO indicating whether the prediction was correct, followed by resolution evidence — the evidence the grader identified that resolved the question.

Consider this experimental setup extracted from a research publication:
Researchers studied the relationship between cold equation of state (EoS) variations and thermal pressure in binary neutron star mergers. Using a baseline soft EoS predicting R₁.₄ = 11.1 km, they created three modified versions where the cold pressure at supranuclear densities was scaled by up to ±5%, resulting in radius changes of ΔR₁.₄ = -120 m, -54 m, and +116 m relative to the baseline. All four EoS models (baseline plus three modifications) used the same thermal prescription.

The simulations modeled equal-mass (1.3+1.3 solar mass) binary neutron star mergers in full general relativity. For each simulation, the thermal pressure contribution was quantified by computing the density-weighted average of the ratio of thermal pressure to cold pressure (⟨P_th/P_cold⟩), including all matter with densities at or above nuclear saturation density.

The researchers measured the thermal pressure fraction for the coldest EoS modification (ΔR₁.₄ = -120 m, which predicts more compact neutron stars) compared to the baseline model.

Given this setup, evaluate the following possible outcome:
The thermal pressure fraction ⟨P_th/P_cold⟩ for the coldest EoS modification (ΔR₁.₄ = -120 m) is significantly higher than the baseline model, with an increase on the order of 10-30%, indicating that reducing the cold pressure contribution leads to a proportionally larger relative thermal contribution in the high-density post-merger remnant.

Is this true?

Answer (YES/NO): NO